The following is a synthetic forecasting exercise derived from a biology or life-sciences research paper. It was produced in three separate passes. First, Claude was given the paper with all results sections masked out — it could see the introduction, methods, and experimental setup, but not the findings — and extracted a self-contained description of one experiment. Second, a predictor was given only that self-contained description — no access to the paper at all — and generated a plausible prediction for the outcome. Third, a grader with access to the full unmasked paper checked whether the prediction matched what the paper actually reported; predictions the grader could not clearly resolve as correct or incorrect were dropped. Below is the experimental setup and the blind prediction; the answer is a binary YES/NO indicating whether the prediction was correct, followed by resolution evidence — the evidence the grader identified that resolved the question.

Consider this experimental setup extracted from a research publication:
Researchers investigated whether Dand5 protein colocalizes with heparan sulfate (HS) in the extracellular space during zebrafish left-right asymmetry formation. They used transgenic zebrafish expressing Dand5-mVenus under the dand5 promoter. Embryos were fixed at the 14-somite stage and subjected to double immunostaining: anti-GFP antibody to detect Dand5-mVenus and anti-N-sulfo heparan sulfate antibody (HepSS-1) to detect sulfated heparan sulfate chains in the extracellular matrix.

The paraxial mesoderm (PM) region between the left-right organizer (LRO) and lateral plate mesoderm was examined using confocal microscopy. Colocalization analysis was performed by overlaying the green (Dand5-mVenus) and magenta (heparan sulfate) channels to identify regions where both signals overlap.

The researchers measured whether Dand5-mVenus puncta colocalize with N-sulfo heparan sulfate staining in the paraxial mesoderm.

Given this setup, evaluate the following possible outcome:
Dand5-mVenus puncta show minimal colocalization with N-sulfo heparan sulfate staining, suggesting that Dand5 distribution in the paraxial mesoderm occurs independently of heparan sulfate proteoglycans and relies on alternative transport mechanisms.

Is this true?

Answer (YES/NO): NO